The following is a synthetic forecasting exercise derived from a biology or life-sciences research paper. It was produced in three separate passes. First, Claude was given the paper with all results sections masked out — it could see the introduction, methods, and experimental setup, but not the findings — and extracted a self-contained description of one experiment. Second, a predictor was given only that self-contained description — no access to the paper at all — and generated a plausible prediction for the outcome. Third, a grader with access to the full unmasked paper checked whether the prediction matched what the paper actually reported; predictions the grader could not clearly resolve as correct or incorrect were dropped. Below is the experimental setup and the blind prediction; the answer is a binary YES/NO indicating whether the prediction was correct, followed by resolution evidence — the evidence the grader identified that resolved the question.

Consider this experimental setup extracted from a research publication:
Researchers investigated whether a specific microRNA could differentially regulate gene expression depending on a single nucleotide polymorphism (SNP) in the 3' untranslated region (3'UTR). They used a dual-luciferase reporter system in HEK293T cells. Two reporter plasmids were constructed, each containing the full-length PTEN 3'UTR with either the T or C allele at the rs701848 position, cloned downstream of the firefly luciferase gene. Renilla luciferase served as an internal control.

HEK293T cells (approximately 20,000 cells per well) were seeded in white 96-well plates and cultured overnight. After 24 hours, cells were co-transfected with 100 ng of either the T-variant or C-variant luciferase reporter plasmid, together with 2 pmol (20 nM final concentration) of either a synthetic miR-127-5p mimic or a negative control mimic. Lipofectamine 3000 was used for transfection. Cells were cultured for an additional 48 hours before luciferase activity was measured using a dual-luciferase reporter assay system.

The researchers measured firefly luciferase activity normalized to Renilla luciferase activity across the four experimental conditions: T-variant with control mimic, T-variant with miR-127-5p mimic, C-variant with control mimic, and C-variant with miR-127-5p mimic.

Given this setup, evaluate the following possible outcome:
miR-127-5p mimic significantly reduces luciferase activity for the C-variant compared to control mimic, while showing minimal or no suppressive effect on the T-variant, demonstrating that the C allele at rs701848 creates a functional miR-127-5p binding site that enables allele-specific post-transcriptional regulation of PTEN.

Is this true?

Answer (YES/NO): NO